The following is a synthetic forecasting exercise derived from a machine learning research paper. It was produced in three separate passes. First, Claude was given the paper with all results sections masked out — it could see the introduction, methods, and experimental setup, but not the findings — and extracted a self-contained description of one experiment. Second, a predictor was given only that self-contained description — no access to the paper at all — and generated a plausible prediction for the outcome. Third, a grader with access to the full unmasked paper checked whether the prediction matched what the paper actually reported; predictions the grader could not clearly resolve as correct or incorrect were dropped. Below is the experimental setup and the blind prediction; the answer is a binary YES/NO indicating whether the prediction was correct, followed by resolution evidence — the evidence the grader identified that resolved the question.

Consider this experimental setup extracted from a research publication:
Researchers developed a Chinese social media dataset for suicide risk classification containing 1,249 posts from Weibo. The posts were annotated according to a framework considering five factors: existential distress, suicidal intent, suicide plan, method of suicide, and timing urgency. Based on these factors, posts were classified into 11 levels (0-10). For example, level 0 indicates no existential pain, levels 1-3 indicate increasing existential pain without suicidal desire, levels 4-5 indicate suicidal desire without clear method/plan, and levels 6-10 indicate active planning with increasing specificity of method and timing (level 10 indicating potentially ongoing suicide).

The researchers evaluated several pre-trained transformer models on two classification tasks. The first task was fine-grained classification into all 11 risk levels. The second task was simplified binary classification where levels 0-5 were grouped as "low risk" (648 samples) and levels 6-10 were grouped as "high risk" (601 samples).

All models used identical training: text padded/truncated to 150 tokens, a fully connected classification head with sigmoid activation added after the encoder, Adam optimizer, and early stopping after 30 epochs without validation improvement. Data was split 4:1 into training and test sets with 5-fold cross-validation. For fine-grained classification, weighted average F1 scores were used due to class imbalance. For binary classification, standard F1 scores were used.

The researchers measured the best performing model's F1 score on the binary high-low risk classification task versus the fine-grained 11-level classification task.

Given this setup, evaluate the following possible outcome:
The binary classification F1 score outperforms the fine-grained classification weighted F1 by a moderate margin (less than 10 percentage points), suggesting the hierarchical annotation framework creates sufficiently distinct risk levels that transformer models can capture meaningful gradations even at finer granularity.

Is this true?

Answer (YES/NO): NO